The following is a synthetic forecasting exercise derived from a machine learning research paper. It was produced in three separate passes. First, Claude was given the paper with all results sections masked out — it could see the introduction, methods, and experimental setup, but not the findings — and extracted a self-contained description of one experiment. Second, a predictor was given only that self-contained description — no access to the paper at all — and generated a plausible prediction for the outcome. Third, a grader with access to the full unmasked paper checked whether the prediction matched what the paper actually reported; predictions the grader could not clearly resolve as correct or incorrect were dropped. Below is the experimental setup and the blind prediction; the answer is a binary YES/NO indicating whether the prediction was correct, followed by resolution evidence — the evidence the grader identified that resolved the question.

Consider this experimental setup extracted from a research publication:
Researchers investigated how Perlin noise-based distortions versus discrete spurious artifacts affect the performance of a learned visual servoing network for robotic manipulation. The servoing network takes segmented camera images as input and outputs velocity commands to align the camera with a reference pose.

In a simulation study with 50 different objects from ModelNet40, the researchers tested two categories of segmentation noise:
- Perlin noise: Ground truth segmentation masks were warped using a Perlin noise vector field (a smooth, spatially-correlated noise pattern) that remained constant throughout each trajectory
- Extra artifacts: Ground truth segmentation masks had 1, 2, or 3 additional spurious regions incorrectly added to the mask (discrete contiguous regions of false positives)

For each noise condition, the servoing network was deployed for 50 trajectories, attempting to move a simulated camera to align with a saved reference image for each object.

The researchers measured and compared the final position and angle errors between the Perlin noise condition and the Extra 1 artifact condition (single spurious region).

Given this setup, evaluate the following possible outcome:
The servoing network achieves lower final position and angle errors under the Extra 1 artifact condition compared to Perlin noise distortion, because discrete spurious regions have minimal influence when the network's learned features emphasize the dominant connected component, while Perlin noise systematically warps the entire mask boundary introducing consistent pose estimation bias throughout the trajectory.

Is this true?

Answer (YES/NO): NO